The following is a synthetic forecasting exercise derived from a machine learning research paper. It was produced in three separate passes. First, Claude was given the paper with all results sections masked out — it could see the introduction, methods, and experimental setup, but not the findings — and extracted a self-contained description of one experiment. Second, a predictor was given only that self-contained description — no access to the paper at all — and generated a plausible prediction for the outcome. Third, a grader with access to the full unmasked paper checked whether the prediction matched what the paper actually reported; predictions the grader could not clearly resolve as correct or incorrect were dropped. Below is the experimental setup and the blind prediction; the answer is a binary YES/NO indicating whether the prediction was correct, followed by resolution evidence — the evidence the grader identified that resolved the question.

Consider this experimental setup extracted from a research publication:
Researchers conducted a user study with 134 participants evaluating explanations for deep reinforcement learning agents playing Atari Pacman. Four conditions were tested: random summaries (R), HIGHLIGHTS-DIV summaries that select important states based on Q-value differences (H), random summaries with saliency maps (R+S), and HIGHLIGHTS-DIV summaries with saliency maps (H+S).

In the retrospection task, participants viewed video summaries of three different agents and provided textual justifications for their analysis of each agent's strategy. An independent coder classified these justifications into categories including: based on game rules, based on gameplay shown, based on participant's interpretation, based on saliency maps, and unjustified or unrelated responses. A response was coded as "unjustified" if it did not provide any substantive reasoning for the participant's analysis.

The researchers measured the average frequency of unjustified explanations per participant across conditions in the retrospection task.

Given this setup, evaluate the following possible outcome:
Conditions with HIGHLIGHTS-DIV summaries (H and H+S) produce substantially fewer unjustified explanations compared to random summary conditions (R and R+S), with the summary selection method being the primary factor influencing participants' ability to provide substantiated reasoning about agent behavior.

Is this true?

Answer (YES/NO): NO